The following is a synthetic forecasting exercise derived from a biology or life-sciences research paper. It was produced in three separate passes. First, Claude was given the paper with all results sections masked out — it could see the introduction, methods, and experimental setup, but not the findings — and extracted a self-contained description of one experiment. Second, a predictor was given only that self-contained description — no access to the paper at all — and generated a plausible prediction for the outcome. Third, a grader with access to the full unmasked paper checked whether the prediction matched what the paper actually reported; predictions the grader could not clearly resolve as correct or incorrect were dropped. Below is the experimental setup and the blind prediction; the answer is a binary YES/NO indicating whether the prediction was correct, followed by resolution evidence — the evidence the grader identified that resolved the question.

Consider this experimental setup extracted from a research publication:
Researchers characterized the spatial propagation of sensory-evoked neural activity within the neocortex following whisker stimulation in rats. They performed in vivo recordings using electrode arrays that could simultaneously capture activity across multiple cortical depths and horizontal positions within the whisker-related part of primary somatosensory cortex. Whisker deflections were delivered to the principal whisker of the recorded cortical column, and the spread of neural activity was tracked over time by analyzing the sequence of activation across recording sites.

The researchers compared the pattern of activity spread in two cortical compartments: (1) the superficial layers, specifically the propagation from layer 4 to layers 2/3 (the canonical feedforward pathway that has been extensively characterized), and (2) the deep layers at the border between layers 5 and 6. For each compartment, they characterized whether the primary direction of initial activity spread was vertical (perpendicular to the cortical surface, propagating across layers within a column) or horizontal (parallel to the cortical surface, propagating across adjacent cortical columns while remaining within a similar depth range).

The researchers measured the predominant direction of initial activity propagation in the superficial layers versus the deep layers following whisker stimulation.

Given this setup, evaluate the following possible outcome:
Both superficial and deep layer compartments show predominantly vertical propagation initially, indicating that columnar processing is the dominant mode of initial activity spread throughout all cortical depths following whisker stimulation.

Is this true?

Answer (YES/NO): NO